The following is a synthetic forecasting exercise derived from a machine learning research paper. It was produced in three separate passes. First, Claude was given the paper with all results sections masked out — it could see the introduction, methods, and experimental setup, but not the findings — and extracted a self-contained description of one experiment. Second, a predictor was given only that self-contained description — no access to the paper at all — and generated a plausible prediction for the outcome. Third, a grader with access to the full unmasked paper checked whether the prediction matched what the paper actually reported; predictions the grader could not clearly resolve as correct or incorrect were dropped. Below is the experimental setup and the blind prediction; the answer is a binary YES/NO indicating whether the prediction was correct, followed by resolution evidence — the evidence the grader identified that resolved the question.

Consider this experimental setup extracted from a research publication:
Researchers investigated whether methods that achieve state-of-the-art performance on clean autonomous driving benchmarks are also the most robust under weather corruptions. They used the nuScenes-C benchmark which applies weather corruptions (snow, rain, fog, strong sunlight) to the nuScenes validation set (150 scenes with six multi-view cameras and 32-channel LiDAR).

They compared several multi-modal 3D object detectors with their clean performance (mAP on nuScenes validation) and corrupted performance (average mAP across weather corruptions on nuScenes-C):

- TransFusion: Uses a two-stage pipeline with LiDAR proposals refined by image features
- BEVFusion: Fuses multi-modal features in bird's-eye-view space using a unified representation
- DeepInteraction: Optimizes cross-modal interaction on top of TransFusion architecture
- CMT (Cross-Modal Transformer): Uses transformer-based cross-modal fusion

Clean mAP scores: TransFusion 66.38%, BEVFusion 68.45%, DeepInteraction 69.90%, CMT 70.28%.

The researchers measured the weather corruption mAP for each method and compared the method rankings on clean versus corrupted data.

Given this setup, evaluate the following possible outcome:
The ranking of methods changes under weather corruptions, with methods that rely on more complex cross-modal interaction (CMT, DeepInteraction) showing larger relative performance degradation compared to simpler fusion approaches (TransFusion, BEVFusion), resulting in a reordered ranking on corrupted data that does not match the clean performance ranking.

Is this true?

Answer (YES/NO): NO